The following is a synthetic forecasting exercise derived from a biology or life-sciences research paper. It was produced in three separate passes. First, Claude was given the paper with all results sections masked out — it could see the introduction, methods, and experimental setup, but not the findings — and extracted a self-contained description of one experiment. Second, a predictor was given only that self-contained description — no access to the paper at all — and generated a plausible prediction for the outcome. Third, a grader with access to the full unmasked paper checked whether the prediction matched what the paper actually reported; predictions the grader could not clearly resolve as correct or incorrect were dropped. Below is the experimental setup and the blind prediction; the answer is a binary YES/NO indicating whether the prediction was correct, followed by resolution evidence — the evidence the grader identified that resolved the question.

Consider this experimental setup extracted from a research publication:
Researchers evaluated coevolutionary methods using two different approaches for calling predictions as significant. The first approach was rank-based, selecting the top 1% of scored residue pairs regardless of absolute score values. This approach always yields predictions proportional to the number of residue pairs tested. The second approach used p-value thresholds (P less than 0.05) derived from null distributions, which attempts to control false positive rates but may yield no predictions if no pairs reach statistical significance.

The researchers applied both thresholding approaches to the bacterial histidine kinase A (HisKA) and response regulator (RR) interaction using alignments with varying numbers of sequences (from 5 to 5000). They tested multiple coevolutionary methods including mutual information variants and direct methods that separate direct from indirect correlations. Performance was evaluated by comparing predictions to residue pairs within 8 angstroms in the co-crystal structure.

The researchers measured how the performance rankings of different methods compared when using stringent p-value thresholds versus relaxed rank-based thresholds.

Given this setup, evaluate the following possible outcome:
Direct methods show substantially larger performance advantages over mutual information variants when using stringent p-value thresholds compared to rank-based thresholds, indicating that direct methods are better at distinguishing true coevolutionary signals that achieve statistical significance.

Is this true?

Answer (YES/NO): NO